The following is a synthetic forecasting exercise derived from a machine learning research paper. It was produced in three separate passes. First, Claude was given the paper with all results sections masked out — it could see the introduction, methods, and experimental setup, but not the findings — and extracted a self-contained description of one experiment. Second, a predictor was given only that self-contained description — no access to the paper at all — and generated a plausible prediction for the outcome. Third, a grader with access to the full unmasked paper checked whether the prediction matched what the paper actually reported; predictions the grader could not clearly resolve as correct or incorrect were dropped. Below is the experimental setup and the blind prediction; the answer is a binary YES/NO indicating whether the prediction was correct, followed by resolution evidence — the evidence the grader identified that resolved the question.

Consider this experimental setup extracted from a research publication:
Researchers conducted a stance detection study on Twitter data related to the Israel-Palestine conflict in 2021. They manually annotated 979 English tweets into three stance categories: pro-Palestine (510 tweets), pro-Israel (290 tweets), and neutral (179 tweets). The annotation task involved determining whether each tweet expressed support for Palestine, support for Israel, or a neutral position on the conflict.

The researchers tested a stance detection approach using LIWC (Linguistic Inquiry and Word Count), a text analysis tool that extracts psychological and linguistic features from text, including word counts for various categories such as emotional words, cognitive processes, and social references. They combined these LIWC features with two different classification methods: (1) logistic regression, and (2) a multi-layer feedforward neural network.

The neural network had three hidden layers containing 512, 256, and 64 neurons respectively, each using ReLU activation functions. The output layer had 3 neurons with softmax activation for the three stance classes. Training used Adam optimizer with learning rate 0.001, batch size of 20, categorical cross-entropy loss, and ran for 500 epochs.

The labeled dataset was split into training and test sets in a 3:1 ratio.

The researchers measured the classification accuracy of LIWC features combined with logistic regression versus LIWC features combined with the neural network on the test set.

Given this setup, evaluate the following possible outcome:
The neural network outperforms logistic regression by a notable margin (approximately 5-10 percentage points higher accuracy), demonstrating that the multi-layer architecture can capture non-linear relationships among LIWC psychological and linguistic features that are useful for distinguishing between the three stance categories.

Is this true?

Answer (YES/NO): NO